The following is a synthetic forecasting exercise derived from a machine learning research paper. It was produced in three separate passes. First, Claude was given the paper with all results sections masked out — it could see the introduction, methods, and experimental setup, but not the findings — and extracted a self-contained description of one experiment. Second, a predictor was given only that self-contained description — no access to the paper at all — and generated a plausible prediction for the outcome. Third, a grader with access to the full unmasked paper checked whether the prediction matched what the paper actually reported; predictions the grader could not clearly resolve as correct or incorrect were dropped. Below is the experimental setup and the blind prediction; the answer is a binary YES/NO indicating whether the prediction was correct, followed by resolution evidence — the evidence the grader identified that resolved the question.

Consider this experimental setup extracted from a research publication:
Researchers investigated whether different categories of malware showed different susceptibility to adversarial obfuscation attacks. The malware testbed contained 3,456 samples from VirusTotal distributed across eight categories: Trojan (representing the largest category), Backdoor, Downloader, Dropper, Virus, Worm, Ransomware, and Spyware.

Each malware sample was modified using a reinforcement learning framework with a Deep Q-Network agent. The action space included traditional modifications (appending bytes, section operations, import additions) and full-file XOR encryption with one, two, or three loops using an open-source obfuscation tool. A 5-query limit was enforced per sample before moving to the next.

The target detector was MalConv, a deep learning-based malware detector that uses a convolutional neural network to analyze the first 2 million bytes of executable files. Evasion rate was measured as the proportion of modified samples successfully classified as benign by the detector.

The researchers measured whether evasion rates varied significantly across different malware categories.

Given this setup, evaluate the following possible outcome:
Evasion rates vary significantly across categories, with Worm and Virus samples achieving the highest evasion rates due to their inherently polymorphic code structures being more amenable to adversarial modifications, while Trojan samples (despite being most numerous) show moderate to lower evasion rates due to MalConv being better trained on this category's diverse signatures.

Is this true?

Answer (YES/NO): NO